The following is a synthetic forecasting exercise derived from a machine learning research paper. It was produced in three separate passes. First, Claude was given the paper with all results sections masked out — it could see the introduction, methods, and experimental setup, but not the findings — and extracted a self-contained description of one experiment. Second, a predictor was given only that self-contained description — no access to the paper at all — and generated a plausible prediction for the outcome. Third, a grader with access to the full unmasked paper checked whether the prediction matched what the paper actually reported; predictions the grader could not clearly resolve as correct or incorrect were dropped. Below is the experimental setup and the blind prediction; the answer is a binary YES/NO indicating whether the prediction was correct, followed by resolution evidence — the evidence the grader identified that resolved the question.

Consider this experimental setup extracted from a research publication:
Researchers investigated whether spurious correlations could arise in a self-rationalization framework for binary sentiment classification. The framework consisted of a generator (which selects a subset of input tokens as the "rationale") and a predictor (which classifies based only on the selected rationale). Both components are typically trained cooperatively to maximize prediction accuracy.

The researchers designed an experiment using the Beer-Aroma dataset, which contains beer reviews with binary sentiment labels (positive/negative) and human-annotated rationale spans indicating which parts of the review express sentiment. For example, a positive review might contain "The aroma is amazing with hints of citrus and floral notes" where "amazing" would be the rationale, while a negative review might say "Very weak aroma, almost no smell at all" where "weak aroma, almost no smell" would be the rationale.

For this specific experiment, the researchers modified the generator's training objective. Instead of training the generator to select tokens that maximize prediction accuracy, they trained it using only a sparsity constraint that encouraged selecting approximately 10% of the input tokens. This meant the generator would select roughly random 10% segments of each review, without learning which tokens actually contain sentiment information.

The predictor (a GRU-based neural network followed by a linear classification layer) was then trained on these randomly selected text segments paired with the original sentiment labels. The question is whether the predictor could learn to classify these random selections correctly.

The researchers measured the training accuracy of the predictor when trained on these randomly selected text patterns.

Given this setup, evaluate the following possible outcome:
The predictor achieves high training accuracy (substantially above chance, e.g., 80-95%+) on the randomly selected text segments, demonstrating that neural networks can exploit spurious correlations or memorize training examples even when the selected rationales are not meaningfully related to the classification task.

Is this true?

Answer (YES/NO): YES